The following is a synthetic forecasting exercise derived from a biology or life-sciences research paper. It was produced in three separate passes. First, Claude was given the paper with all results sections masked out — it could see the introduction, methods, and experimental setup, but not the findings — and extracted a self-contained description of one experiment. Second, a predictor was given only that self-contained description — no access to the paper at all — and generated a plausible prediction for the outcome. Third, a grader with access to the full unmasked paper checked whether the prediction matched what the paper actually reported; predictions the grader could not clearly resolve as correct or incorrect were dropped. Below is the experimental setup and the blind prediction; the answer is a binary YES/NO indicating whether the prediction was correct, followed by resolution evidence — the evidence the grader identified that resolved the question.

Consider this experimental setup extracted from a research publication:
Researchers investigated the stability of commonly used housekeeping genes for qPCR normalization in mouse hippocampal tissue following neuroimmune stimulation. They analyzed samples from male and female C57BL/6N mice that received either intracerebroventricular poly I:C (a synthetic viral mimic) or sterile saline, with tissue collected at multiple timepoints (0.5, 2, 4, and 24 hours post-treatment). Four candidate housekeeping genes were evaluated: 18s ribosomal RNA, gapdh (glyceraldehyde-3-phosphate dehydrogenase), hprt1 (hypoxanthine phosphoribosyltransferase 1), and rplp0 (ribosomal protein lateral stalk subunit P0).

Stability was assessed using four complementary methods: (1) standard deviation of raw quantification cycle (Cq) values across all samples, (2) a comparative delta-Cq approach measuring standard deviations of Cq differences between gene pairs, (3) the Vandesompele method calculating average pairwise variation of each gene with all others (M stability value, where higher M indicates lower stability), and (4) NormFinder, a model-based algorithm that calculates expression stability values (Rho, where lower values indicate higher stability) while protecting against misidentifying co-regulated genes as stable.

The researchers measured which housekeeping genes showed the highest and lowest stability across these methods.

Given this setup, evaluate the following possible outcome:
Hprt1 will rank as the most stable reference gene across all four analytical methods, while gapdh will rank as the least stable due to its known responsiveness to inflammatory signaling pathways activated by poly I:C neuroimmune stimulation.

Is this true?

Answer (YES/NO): NO